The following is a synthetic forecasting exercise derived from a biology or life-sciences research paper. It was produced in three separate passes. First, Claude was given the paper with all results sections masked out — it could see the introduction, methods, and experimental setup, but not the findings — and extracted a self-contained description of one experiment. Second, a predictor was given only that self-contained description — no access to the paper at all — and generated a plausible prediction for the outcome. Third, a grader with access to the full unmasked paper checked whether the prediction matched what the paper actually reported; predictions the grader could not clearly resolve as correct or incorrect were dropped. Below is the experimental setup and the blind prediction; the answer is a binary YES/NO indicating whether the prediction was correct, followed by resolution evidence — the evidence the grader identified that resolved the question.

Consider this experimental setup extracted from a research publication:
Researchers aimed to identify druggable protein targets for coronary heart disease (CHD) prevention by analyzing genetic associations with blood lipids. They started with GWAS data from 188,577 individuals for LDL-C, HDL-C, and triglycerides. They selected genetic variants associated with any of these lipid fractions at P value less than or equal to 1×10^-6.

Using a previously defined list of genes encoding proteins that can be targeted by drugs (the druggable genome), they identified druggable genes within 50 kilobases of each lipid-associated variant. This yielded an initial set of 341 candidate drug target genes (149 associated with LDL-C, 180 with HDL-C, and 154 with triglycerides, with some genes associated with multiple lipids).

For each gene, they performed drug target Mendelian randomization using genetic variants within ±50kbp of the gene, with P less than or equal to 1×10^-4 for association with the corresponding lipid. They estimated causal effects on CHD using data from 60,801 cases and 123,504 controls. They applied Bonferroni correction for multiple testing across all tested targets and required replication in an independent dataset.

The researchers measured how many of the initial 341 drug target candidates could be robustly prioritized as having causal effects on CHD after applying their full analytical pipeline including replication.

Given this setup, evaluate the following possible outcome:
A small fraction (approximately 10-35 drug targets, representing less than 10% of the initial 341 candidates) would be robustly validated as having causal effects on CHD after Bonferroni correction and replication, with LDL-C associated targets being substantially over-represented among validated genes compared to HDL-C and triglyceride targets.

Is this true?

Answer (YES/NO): YES